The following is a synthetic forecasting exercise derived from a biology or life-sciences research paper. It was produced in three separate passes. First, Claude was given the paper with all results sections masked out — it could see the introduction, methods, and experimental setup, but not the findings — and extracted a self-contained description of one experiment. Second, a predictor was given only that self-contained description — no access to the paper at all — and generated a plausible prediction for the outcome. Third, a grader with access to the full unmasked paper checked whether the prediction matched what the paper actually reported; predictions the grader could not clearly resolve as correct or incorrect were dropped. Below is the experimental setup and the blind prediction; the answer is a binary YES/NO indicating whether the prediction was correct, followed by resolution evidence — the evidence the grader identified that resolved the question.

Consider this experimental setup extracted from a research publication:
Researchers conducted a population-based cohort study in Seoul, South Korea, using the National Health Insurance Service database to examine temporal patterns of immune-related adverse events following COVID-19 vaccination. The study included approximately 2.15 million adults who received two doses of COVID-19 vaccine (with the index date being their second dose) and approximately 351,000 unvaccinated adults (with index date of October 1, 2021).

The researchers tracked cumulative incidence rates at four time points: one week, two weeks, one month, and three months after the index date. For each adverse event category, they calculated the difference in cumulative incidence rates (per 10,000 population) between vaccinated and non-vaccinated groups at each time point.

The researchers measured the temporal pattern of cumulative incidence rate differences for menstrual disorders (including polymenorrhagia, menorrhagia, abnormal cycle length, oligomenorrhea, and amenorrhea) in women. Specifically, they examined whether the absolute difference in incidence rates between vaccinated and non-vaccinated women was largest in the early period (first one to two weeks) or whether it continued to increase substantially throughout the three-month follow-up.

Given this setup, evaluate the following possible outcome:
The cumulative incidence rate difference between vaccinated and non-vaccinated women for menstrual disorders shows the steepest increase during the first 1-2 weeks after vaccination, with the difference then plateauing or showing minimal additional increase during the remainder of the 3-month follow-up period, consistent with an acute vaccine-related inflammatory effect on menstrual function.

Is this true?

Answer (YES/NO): NO